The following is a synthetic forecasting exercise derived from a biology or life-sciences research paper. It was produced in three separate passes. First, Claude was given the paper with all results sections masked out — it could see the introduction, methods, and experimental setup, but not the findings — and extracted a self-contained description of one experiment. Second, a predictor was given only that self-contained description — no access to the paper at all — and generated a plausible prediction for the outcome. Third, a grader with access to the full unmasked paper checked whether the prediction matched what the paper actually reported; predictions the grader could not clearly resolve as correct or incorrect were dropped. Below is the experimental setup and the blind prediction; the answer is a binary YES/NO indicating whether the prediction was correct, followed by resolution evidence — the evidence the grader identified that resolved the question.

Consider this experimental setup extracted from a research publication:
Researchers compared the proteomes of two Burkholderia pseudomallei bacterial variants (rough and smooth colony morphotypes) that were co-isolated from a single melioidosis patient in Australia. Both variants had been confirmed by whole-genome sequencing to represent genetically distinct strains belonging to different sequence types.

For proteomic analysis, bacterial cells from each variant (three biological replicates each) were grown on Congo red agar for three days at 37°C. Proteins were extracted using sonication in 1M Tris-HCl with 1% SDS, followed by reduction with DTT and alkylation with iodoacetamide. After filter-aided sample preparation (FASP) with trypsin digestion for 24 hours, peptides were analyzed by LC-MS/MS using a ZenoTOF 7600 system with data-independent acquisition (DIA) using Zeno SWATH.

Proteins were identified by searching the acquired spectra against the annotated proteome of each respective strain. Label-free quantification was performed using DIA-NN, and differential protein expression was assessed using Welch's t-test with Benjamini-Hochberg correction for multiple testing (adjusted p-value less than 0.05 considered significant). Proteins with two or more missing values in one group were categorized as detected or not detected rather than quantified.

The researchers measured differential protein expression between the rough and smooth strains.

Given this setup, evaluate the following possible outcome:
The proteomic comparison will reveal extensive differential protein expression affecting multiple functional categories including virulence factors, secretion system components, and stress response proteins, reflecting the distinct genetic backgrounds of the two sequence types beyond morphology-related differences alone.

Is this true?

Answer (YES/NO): NO